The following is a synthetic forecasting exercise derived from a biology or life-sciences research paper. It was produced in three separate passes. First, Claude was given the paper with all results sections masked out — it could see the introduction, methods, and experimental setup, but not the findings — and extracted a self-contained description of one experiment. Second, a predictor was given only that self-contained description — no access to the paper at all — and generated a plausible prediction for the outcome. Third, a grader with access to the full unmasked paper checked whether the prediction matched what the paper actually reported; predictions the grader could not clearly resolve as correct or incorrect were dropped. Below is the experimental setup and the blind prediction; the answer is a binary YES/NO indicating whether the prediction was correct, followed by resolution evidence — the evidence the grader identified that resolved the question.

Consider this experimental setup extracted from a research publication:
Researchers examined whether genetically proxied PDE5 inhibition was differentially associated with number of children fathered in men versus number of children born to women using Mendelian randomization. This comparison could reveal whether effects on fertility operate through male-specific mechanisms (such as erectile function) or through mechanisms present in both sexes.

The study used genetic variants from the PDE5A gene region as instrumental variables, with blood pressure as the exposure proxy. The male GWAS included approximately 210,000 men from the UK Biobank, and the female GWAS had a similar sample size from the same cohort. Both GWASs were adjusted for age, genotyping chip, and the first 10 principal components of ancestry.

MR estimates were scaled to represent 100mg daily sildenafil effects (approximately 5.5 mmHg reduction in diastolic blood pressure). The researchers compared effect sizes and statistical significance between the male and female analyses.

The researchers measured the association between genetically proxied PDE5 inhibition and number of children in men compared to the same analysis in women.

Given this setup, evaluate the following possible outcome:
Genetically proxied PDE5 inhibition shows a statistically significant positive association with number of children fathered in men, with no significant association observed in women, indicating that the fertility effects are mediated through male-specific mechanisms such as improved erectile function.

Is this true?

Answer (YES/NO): YES